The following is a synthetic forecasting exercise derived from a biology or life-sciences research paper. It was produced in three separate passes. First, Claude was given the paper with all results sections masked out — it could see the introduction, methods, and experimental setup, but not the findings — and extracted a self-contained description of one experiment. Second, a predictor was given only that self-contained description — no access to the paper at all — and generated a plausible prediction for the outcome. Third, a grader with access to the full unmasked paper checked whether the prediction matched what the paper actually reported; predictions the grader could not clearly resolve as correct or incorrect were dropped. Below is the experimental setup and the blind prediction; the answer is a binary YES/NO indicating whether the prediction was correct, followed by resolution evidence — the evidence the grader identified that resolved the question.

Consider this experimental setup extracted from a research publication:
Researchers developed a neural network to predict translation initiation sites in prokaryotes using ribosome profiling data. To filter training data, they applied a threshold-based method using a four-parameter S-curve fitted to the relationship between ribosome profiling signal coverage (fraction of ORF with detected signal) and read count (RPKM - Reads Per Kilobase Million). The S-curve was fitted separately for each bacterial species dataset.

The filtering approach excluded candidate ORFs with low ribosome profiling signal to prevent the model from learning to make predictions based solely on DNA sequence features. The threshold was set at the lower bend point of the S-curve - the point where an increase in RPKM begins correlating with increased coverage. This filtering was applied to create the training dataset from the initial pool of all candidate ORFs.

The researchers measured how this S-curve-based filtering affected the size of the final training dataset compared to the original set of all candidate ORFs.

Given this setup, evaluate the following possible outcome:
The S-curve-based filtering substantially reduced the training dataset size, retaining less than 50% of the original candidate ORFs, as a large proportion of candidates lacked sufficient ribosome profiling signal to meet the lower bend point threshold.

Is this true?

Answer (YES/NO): YES